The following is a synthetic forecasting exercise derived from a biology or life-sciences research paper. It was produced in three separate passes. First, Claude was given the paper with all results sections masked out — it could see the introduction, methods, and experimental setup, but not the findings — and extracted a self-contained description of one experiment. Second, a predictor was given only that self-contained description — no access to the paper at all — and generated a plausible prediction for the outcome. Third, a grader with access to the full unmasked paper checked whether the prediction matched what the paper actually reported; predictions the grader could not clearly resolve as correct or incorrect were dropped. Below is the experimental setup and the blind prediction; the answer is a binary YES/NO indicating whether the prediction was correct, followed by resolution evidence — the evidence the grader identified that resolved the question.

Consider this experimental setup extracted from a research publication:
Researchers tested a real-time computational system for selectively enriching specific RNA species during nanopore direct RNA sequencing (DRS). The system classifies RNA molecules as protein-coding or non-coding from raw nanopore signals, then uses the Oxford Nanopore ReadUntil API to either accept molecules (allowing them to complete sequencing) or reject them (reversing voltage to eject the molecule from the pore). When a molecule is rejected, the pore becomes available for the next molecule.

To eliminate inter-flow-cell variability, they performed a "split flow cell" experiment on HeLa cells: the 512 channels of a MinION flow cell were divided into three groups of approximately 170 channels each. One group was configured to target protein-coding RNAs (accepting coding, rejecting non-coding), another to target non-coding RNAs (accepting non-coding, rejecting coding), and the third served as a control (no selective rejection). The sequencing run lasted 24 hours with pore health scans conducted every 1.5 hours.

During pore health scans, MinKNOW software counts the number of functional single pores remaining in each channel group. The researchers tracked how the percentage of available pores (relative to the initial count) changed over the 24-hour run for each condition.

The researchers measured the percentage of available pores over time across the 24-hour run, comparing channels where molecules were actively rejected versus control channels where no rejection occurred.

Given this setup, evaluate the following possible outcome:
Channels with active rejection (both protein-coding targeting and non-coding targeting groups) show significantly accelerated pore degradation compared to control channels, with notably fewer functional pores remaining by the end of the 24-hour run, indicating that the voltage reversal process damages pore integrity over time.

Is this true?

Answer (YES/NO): NO